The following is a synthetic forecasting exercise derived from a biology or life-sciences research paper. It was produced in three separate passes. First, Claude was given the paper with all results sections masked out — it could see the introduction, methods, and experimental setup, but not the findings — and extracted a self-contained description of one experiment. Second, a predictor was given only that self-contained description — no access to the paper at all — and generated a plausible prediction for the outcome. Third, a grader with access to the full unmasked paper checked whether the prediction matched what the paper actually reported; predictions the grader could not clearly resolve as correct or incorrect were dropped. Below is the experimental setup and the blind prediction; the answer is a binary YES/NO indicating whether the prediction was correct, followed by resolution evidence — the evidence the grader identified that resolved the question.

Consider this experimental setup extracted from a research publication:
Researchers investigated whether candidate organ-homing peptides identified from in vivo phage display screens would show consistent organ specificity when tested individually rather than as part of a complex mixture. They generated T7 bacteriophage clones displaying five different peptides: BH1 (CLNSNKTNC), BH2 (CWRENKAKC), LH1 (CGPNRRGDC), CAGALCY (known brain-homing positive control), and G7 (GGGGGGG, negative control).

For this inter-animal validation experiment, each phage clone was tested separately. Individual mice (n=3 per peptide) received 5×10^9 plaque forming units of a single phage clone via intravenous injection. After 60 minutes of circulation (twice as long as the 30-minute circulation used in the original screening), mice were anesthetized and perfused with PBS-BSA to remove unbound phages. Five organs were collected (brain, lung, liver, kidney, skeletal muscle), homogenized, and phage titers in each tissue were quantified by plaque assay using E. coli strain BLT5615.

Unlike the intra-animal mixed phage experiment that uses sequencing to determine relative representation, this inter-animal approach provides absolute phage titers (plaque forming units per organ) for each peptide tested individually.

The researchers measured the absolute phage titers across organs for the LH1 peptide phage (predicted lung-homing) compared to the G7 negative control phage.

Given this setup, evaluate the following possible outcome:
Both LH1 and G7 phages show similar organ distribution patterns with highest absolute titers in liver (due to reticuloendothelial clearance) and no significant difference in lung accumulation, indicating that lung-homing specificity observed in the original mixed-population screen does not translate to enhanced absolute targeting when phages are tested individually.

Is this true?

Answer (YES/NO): NO